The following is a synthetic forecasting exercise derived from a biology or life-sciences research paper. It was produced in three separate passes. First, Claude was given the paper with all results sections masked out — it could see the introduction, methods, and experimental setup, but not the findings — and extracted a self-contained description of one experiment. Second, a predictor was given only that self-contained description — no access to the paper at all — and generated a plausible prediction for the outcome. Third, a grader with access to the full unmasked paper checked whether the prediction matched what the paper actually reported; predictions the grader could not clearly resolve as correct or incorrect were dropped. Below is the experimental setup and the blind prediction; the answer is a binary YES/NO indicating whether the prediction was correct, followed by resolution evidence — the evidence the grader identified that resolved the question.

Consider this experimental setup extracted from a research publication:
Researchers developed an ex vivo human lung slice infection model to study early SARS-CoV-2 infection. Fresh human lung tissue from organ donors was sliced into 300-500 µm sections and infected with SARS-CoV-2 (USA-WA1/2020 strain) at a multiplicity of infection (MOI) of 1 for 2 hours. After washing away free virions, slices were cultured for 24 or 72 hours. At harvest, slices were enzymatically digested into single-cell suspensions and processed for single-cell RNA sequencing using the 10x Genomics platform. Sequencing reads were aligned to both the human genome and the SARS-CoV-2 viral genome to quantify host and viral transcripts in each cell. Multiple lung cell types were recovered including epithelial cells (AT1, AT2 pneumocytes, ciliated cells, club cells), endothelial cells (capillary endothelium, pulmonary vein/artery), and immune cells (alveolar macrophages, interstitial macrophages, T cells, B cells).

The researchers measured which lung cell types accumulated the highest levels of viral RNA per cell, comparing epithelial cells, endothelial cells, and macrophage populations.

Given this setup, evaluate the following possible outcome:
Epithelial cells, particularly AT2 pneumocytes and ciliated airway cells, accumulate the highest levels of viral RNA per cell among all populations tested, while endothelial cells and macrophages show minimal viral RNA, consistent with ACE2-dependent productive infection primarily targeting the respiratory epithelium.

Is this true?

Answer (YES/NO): NO